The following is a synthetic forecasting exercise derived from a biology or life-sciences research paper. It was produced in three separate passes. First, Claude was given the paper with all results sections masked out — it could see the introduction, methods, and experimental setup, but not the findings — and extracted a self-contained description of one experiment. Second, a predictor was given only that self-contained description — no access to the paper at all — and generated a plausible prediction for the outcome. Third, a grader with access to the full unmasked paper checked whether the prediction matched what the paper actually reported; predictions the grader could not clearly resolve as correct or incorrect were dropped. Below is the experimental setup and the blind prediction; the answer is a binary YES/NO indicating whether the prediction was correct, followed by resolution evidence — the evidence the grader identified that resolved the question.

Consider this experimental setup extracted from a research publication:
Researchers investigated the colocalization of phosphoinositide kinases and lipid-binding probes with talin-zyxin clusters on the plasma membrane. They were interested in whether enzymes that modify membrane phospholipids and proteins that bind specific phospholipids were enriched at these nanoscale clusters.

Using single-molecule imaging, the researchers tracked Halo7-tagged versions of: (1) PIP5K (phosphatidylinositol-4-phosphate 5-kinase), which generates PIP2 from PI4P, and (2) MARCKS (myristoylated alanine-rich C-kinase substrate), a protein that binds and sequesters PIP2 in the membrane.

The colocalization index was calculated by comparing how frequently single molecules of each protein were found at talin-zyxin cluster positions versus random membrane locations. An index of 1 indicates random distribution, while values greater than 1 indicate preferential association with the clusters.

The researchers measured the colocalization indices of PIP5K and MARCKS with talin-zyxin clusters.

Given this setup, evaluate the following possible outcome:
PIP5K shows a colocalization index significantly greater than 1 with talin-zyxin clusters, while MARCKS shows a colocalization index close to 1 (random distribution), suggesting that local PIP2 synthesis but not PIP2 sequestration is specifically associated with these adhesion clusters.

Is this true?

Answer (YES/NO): NO